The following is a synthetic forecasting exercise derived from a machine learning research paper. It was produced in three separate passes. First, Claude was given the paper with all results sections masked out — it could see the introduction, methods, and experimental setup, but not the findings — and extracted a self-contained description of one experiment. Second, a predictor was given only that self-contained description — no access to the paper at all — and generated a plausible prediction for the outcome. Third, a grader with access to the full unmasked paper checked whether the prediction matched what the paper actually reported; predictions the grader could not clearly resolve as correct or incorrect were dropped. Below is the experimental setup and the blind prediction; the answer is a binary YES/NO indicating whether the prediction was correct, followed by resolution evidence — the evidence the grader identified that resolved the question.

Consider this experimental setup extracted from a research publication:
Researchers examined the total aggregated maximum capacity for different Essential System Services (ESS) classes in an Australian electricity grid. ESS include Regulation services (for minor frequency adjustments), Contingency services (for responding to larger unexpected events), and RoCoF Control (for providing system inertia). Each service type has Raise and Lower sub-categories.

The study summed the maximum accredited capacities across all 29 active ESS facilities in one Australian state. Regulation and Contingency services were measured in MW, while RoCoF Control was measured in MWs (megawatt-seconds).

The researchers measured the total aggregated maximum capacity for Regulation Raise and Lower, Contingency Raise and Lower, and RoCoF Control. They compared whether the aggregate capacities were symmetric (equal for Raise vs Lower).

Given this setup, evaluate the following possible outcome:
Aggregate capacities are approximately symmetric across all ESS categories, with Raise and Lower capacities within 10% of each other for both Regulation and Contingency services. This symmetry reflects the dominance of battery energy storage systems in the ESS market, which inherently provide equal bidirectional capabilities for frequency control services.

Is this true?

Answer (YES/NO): NO